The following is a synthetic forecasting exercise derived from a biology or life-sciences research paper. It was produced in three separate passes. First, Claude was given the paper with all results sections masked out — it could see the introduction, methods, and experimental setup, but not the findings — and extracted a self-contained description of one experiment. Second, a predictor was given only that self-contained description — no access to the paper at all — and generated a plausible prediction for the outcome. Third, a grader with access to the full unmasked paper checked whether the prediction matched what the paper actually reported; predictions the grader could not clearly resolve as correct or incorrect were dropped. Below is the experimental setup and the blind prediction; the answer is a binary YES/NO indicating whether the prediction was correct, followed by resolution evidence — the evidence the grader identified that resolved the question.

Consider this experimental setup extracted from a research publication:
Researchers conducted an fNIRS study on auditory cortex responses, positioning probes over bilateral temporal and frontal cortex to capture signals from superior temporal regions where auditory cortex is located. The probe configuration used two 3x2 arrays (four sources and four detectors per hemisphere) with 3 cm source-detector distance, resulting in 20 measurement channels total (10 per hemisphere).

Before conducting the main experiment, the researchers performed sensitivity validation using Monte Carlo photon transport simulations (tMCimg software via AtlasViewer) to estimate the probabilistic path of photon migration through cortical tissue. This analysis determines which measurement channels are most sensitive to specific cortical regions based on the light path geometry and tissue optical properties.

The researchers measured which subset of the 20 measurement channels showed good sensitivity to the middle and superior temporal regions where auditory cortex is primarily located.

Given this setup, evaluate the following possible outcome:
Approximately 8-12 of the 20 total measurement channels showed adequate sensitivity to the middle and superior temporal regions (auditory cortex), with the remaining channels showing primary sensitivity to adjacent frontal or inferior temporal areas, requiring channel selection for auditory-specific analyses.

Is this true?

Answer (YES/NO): YES